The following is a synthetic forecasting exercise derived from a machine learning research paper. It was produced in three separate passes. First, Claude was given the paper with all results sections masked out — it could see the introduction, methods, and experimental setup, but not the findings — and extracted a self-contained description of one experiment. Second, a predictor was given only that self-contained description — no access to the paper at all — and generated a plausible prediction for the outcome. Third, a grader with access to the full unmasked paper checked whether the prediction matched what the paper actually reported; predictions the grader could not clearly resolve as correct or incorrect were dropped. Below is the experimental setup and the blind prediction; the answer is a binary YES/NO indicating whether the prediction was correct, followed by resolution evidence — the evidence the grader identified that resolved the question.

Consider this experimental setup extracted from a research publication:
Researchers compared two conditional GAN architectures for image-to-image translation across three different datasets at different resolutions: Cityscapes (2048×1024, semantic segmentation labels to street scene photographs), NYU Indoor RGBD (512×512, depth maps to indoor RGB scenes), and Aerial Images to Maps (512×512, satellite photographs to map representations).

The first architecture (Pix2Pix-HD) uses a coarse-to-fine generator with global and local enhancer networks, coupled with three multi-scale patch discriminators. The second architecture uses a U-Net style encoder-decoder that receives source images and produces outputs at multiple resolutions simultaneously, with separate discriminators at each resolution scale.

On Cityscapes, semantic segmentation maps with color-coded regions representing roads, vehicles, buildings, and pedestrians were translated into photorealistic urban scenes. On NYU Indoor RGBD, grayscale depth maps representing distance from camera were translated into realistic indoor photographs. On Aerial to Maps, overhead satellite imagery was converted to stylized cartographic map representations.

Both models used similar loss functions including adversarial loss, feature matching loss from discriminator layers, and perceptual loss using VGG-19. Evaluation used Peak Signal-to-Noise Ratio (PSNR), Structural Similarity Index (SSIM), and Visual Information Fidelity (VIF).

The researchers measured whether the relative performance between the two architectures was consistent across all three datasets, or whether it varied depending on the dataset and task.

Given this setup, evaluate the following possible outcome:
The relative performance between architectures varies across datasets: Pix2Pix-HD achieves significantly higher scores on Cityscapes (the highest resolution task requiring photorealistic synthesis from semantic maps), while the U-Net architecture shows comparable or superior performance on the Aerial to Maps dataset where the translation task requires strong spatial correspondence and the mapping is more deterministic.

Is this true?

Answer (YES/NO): NO